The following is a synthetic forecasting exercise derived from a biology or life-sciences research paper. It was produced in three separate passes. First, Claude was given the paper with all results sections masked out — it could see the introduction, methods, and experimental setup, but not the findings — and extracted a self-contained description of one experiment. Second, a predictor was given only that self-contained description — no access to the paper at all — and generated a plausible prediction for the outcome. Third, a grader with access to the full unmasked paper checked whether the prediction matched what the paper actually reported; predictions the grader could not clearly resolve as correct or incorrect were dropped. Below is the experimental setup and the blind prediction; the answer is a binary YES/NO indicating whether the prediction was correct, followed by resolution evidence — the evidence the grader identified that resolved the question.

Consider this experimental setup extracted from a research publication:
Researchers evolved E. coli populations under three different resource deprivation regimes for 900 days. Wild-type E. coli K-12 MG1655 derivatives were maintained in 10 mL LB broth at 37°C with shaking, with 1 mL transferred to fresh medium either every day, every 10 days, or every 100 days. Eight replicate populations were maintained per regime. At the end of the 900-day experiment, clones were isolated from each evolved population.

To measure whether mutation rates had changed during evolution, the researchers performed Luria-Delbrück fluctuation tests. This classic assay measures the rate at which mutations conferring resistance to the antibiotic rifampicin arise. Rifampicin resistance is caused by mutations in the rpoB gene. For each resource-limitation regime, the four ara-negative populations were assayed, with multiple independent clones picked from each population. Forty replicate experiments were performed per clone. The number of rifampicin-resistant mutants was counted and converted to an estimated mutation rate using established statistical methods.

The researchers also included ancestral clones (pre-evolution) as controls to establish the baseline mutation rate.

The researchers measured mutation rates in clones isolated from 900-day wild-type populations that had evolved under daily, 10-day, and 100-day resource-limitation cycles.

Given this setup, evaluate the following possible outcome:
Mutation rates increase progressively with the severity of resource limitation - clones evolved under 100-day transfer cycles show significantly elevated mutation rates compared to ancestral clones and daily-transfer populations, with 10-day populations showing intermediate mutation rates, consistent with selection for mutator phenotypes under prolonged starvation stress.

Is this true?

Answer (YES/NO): NO